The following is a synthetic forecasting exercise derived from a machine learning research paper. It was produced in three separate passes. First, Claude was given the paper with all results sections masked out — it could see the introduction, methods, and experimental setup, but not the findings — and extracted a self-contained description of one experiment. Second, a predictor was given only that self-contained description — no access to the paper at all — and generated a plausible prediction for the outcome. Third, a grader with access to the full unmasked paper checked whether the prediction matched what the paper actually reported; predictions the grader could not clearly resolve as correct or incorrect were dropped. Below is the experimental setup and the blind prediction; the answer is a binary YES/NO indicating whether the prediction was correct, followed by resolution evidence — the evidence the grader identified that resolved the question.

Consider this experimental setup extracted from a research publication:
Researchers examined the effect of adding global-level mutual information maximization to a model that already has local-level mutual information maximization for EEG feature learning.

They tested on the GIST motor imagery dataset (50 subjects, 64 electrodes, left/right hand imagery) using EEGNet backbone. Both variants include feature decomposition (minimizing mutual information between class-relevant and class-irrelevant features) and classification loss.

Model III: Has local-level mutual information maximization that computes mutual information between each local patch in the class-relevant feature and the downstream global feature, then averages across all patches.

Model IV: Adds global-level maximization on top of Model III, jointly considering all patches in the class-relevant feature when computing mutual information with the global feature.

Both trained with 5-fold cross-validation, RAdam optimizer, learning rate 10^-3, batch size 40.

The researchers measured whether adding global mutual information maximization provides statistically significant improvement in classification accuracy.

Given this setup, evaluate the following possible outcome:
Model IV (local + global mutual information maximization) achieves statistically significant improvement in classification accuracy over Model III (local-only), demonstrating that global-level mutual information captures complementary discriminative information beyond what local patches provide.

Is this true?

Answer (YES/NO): YES